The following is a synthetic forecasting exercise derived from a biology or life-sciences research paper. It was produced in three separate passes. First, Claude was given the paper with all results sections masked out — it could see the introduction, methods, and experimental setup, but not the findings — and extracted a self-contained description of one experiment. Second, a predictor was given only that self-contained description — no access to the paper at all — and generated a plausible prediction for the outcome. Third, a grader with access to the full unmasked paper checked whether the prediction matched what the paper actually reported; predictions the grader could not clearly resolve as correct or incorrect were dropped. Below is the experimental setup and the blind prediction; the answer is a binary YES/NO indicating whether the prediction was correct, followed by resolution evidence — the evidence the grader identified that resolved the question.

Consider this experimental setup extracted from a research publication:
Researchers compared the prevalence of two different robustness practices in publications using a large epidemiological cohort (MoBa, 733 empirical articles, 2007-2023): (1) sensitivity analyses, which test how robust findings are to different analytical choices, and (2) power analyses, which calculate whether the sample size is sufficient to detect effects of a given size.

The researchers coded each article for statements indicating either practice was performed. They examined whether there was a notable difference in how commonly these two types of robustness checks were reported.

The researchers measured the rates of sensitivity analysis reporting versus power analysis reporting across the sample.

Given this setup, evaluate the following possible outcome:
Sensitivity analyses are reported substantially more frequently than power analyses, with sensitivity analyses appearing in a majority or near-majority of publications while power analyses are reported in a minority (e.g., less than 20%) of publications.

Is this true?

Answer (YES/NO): NO